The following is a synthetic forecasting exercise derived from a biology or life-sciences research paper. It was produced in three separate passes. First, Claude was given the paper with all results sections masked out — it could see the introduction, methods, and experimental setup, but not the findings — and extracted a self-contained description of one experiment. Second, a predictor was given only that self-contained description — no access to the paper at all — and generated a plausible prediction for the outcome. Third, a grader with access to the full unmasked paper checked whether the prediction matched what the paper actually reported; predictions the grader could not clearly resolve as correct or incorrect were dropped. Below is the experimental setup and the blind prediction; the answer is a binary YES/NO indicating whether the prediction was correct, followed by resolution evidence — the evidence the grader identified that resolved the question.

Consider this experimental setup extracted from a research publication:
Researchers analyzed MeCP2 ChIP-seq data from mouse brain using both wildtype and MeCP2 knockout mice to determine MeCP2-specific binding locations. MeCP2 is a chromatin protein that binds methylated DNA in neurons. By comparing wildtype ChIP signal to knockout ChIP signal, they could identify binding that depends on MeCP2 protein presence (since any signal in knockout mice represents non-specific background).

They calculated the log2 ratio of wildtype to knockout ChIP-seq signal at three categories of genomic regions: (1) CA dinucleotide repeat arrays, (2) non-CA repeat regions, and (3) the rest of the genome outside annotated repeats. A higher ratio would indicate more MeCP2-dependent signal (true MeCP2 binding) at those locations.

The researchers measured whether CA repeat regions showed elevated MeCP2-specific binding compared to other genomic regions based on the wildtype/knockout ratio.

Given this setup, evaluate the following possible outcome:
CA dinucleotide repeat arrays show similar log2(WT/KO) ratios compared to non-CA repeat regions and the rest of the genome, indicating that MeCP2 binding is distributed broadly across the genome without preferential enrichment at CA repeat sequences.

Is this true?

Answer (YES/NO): YES